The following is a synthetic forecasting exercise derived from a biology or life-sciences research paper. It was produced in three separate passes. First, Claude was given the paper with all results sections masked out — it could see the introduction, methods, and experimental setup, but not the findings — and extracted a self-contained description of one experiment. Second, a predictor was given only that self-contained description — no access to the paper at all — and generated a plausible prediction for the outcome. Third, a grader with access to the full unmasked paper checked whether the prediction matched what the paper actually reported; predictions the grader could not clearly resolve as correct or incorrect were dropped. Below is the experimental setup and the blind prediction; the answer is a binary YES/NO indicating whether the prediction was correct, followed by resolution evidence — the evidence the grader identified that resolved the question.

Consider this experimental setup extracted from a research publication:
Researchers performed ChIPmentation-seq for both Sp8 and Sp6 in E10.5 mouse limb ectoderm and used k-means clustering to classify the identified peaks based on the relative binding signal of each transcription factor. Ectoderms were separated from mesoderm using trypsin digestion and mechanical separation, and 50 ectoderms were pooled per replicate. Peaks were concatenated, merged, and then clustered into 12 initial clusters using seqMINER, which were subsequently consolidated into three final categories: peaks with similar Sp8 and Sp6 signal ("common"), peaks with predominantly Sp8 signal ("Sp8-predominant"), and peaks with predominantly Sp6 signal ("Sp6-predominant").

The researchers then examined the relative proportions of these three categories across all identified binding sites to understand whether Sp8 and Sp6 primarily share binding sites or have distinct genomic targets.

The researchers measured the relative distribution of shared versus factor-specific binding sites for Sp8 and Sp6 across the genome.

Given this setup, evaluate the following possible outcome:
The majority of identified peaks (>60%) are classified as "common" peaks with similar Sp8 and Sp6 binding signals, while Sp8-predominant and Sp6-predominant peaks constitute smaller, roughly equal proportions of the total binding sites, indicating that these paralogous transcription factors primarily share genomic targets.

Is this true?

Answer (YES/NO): NO